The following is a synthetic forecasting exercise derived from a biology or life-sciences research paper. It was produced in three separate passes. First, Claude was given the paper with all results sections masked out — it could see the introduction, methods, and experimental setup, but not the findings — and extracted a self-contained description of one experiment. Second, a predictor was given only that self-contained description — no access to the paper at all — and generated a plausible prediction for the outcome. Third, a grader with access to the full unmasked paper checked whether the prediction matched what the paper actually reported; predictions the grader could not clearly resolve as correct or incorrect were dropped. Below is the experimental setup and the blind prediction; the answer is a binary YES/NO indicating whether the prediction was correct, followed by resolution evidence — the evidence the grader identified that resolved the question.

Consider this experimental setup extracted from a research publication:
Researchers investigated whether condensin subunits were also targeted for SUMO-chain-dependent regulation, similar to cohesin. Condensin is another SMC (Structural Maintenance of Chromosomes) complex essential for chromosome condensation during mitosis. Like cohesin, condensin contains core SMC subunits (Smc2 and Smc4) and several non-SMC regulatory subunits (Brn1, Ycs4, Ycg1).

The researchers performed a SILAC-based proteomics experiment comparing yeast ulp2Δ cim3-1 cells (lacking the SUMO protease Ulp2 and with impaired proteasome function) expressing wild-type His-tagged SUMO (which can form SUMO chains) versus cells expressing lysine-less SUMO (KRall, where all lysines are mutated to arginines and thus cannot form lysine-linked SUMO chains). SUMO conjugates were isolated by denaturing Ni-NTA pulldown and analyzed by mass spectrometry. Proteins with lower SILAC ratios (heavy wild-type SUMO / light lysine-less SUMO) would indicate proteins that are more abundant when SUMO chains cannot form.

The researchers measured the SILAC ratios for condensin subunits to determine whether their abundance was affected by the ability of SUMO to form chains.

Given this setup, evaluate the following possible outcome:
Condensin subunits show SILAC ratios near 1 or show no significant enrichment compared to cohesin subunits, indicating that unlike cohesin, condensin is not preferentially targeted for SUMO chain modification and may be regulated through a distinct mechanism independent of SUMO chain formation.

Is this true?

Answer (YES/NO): NO